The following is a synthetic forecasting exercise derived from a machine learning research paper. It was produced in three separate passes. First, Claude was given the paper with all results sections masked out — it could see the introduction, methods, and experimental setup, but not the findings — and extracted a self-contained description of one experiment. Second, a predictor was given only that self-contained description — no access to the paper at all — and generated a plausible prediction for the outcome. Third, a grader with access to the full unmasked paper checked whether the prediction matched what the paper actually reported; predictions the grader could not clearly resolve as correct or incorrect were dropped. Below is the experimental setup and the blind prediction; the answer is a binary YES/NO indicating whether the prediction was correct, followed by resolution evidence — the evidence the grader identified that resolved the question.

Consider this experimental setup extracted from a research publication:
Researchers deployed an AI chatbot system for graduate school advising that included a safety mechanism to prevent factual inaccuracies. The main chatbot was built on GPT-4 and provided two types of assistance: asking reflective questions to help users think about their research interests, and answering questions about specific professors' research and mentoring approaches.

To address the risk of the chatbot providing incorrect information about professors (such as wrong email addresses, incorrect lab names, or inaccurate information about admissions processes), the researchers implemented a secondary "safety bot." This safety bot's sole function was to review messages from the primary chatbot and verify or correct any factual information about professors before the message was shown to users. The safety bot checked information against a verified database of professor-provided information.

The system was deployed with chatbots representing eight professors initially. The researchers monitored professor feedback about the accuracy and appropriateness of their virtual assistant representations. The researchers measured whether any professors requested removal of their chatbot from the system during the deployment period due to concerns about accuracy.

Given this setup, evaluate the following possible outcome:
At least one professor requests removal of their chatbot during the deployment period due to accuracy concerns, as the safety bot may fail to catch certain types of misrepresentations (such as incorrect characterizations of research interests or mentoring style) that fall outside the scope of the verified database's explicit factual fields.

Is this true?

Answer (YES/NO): YES